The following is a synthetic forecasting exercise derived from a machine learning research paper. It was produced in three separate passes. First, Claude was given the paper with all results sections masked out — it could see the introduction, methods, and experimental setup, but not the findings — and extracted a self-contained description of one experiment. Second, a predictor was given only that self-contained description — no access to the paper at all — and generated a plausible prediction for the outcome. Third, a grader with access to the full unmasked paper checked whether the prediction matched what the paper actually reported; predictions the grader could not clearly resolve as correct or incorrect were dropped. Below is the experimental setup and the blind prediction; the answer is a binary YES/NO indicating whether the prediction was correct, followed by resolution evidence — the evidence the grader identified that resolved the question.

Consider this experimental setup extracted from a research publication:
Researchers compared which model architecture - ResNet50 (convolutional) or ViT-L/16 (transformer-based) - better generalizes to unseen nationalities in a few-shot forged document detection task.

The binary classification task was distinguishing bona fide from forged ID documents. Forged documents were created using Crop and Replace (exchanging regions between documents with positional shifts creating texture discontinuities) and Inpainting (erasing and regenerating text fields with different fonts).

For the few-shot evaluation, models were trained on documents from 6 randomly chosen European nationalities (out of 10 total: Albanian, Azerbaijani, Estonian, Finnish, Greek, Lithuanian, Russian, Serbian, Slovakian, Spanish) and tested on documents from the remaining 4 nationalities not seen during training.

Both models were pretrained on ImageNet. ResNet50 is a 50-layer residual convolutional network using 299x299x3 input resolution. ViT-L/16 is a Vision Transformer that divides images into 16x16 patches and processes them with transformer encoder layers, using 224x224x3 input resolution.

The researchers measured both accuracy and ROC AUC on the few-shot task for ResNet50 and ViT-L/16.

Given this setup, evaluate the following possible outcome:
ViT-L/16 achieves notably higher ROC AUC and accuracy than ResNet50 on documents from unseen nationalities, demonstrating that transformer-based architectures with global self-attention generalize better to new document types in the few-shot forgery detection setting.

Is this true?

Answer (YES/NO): NO